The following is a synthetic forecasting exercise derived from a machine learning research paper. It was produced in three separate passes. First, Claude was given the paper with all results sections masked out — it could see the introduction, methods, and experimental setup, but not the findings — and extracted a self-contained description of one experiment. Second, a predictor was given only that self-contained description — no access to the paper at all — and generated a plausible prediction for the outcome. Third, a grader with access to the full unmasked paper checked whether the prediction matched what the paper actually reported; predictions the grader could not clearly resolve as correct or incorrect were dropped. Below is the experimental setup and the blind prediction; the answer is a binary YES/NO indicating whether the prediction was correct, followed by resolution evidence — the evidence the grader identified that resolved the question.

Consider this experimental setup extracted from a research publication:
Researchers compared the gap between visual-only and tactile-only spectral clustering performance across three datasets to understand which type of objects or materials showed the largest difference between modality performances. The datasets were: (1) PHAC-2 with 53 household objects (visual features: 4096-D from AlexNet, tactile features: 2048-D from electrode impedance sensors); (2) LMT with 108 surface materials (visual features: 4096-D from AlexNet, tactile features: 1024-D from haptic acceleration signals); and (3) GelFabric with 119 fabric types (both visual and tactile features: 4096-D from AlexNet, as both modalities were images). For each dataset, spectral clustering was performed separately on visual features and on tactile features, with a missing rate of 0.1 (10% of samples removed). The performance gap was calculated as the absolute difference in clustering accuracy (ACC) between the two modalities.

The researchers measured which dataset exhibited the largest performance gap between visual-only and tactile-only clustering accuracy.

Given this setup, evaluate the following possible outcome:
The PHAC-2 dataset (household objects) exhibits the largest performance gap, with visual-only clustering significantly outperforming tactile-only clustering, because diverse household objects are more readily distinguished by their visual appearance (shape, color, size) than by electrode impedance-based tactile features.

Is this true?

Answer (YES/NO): NO